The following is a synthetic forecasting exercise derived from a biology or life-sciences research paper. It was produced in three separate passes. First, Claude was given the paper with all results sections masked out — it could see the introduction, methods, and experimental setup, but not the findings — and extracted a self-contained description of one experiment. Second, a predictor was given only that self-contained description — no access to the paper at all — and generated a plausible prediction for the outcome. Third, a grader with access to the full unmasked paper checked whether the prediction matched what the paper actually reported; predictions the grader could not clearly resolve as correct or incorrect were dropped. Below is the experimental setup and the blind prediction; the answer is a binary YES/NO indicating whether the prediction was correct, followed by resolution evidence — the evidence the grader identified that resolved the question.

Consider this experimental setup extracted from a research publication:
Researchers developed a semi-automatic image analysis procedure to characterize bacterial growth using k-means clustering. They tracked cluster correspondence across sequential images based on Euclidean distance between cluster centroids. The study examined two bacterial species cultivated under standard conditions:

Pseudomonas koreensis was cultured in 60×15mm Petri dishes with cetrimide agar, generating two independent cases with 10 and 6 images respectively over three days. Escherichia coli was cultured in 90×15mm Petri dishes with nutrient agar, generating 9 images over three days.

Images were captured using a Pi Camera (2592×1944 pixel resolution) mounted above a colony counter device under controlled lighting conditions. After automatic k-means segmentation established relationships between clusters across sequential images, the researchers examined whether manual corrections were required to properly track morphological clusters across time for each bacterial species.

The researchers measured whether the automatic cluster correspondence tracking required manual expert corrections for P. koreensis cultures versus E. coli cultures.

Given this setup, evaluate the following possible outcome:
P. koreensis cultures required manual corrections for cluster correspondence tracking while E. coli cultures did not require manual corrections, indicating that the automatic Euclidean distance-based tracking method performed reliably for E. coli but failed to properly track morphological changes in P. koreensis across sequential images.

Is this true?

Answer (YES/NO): YES